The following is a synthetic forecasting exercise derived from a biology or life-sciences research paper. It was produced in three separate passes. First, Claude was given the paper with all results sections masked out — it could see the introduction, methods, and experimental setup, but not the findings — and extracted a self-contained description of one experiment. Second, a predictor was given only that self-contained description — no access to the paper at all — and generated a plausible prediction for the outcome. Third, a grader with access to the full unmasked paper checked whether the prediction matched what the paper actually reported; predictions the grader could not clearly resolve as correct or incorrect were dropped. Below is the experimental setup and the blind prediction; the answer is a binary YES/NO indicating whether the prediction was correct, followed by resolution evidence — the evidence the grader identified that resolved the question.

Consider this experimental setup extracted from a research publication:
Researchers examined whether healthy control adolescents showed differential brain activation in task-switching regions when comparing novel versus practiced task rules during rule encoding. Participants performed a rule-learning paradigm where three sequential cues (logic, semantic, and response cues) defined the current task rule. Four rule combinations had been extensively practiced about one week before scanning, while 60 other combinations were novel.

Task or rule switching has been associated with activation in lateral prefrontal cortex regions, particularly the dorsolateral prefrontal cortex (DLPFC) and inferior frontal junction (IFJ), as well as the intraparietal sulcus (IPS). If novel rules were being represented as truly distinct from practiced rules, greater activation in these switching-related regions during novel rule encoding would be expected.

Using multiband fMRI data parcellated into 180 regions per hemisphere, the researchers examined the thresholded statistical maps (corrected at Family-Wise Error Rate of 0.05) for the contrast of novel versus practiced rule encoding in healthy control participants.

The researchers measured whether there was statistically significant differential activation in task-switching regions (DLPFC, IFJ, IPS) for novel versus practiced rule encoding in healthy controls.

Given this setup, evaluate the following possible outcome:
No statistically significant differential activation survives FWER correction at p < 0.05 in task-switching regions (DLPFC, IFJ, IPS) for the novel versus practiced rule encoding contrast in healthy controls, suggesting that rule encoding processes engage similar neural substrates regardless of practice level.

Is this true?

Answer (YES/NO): YES